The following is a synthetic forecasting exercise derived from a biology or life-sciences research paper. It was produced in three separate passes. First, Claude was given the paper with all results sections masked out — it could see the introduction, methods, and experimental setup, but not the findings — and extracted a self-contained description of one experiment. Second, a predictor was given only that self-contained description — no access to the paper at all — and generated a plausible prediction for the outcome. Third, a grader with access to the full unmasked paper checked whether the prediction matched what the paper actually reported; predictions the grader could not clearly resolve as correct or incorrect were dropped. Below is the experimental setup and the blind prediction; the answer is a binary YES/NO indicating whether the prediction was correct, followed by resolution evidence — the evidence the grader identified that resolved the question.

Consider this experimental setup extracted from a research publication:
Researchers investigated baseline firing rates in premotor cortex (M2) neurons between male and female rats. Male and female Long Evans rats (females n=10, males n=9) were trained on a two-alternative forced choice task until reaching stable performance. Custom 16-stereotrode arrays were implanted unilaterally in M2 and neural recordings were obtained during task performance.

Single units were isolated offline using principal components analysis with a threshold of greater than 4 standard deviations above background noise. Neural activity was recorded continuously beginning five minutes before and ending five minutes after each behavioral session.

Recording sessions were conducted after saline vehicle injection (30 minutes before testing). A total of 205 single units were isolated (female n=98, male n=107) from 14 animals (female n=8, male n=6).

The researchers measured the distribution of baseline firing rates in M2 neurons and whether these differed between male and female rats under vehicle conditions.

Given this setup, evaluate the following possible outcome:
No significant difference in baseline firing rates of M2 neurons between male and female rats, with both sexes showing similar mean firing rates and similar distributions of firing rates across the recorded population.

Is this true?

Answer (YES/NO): YES